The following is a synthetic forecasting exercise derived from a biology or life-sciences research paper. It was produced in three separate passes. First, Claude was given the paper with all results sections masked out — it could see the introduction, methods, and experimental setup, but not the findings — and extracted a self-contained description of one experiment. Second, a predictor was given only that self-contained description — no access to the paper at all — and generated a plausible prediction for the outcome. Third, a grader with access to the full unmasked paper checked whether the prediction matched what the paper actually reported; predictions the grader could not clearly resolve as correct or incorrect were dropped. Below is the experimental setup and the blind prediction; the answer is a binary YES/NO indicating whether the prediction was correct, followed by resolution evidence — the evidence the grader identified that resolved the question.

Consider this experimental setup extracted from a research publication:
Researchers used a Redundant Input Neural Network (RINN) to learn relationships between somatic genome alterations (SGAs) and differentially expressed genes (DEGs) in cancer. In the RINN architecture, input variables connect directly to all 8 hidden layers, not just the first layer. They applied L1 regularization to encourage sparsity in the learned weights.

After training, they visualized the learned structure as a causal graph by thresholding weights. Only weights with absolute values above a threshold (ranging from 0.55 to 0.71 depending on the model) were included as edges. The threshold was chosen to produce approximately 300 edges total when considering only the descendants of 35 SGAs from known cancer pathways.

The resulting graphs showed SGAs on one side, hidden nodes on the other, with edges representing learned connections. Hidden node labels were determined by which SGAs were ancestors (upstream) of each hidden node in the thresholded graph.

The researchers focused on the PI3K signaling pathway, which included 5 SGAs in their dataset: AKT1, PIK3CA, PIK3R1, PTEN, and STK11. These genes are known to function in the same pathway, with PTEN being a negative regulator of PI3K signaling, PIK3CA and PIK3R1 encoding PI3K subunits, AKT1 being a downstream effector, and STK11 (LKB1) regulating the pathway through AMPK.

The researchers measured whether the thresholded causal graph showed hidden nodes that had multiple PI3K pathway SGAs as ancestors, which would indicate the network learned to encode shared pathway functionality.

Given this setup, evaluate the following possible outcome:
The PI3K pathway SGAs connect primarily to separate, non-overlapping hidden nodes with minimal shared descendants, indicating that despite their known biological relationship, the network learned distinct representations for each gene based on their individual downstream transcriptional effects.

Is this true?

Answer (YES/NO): NO